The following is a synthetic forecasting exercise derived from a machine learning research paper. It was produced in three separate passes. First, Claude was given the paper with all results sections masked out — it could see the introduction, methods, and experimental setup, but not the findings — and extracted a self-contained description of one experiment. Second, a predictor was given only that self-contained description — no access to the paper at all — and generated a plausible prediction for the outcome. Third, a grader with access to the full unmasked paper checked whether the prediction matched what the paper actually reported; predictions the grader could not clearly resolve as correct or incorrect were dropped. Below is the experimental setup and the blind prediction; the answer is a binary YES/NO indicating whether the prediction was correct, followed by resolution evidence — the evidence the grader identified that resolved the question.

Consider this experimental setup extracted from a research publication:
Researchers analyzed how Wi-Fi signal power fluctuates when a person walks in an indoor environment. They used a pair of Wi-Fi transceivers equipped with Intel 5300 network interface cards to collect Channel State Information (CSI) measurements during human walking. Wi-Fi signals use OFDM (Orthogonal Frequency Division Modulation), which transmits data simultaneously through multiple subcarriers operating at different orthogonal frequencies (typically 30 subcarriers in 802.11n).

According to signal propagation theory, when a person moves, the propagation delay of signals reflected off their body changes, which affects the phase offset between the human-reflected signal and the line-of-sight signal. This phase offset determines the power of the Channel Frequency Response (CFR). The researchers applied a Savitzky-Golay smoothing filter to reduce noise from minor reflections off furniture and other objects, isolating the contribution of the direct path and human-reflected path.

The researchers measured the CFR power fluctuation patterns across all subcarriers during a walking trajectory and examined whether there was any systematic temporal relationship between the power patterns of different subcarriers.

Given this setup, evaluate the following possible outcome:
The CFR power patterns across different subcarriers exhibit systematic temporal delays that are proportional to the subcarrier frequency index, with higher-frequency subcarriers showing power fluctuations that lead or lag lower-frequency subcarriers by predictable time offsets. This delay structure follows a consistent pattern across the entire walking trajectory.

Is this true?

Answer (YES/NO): YES